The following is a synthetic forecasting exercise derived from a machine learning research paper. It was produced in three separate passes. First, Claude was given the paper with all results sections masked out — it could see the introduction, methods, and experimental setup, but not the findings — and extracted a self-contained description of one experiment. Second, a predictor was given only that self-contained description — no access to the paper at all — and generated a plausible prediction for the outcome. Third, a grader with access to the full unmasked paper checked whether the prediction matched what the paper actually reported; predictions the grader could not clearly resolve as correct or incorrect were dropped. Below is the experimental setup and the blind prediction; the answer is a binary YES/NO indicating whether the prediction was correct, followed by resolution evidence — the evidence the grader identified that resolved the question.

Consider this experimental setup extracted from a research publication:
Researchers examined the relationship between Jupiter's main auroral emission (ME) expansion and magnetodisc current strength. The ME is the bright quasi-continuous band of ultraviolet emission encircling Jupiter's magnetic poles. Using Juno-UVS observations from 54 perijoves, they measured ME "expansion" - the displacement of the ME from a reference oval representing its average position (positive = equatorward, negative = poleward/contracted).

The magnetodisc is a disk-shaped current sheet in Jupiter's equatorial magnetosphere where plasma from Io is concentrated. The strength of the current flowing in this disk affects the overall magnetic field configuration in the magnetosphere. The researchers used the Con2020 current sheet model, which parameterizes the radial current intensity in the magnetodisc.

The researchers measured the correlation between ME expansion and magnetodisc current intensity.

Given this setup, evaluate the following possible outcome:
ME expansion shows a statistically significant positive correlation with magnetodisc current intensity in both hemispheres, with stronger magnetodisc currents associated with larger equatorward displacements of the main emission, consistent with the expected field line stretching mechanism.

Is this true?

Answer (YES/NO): NO